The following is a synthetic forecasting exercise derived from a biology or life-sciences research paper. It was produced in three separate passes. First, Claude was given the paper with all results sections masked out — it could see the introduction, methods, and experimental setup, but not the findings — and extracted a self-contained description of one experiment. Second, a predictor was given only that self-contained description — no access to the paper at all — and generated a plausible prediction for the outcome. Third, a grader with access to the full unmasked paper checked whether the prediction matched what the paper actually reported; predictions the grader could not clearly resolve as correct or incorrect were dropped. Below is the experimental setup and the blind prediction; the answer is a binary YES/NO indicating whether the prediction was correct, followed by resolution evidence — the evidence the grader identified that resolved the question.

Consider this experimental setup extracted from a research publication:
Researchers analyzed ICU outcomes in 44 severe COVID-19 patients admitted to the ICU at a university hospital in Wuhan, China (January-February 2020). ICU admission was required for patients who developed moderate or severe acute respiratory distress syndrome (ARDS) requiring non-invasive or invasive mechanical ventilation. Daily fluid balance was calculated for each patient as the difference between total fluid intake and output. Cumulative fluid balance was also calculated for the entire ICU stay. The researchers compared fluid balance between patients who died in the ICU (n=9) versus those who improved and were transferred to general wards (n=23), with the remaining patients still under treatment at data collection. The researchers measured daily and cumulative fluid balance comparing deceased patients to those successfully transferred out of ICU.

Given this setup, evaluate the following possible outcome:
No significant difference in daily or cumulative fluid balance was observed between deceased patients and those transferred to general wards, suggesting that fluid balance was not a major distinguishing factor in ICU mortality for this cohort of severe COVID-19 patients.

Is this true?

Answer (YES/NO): NO